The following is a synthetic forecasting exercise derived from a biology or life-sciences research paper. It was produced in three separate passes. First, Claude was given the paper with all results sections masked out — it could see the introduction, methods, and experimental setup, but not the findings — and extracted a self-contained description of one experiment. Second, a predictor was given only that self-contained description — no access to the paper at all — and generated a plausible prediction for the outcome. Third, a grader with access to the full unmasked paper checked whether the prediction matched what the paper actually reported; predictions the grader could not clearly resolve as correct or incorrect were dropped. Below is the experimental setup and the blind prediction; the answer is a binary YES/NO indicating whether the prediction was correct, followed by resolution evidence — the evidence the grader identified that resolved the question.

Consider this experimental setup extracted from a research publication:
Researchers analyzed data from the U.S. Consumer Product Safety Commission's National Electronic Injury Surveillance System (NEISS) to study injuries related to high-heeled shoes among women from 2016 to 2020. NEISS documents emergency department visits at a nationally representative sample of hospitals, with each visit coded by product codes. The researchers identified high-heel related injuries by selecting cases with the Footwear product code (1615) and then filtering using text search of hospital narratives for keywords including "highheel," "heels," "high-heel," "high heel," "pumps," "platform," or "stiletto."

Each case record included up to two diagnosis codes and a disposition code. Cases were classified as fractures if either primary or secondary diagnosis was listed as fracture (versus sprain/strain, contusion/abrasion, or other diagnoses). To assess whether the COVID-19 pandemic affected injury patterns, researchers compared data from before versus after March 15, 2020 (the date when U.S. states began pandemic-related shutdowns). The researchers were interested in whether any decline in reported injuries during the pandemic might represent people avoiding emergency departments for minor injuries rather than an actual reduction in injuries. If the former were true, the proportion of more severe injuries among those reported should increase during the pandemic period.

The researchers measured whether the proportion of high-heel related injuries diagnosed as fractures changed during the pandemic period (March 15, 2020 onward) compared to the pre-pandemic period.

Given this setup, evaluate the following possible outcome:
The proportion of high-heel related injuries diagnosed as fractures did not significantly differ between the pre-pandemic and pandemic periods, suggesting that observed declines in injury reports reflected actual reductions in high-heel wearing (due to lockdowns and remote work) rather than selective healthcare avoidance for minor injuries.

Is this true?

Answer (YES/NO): YES